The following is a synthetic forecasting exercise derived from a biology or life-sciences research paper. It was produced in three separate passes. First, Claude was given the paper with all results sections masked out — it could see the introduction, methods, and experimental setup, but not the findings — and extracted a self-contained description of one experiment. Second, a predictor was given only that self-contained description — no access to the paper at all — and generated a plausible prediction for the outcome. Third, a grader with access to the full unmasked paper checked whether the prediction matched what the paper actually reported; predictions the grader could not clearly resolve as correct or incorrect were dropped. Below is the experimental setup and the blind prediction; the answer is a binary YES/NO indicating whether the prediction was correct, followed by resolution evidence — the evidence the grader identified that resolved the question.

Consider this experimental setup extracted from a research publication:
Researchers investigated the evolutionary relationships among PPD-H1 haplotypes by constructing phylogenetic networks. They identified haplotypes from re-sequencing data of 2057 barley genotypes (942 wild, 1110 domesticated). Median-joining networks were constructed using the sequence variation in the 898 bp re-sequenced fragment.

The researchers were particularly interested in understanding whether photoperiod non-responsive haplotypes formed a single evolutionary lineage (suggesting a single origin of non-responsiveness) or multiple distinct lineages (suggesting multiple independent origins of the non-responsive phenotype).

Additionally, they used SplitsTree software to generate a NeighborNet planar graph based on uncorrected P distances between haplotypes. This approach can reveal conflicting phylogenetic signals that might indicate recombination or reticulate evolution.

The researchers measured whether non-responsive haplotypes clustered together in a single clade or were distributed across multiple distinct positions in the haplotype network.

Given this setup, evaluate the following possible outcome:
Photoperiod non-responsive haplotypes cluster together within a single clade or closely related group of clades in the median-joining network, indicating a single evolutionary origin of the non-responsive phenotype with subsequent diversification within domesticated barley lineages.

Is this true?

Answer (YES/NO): YES